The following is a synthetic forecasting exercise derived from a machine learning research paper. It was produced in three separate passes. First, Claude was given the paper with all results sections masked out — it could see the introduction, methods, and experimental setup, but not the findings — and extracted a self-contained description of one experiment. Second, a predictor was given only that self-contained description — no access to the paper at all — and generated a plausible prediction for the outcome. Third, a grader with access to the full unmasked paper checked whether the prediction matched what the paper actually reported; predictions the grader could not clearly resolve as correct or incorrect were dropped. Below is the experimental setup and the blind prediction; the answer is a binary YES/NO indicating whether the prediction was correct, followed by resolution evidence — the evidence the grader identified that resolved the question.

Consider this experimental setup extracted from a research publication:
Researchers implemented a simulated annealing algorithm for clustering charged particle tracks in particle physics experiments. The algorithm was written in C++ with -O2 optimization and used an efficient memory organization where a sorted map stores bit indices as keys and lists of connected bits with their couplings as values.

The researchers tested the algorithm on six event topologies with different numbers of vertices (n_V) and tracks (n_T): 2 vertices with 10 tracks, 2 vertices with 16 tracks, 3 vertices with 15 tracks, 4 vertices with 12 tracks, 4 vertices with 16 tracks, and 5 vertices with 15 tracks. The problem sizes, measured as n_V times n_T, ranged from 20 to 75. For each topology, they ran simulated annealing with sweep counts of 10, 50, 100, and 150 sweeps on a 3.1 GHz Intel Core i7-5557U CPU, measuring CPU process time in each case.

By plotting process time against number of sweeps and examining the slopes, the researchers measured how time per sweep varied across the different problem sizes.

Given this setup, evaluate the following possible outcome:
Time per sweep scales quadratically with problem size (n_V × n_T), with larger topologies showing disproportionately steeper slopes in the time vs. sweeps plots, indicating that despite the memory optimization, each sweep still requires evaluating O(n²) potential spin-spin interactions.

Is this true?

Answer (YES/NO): NO